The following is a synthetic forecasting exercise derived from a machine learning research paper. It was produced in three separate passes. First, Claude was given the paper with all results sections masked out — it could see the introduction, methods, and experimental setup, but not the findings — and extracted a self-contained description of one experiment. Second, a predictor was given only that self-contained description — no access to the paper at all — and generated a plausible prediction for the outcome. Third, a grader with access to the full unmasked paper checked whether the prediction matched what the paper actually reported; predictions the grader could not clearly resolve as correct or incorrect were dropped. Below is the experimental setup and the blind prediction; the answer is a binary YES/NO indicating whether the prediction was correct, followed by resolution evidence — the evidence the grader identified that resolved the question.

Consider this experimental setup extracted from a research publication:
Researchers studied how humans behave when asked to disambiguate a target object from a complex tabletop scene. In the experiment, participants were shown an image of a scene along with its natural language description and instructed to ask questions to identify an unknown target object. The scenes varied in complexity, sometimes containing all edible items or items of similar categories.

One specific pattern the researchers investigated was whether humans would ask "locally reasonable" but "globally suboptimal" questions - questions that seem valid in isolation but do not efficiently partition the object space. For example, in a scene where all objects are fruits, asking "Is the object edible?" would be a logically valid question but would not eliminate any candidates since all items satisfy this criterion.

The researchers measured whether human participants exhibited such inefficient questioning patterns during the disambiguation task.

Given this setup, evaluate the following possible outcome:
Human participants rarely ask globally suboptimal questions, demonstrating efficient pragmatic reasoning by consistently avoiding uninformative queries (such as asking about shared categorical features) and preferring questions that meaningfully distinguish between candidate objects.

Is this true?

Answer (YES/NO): NO